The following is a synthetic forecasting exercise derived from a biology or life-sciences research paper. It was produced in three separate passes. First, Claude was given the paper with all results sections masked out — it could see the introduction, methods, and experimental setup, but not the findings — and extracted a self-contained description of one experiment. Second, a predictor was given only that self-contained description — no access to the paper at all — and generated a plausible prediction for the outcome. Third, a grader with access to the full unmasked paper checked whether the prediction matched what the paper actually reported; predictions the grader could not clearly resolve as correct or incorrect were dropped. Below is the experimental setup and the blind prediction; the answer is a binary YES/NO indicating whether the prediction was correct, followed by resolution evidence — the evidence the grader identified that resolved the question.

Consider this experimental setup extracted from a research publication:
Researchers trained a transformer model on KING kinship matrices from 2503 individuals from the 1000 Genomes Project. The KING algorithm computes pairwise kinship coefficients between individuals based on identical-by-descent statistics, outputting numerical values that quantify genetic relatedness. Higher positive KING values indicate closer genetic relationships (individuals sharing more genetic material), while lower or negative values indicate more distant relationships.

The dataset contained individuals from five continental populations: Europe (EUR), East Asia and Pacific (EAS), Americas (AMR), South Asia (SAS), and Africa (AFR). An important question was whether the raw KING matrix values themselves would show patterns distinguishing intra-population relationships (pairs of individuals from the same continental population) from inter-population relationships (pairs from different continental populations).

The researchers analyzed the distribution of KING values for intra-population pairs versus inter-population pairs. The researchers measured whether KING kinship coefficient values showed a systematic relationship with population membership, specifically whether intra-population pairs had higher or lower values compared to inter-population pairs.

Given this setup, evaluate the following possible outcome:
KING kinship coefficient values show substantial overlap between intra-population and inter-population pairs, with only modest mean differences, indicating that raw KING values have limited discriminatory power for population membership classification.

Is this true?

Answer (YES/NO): NO